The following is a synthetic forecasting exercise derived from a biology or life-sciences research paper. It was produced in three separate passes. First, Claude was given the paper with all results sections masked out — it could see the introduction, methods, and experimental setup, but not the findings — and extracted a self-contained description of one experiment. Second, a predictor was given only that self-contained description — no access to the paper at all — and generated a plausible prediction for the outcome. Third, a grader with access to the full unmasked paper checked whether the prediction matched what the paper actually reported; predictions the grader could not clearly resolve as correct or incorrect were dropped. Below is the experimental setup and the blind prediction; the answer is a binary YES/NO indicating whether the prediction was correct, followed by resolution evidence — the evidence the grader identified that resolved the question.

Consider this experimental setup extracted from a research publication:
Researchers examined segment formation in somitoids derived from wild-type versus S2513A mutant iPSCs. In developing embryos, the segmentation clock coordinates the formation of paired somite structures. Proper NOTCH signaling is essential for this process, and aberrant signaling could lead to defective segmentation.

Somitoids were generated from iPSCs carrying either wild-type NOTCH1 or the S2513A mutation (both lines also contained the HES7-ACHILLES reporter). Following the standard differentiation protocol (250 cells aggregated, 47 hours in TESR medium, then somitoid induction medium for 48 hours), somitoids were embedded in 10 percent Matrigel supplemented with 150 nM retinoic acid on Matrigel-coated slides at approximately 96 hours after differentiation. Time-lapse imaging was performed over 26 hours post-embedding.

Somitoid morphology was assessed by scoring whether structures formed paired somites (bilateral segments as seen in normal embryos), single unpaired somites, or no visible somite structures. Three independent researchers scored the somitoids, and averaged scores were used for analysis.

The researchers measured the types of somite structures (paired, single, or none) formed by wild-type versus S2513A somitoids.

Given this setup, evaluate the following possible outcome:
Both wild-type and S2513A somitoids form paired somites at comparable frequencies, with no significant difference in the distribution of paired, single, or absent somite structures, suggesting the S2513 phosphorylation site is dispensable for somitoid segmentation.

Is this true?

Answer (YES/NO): NO